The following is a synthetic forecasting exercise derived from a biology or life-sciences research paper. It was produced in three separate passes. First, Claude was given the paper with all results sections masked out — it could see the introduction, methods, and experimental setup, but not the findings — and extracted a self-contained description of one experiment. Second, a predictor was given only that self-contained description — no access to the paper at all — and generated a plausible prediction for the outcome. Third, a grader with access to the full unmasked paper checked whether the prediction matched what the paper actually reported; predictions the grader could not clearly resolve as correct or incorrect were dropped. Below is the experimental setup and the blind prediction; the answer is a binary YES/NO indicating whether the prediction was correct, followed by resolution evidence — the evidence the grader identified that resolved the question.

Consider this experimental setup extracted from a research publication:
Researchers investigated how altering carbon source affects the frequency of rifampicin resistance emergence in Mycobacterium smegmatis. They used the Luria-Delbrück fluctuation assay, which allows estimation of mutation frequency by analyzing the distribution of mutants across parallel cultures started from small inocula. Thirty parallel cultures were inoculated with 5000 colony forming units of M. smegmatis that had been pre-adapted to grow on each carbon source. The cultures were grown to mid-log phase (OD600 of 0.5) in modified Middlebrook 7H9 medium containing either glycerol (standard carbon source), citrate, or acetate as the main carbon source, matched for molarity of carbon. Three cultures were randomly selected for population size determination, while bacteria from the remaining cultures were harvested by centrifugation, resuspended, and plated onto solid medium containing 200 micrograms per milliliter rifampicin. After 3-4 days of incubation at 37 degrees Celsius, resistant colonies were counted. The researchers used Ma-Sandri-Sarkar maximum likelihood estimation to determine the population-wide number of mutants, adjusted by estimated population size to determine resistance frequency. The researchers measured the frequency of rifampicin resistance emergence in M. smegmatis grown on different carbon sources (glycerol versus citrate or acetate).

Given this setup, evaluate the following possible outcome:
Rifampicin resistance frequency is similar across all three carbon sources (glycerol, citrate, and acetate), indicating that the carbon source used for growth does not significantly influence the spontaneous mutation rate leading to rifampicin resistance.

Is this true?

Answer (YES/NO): NO